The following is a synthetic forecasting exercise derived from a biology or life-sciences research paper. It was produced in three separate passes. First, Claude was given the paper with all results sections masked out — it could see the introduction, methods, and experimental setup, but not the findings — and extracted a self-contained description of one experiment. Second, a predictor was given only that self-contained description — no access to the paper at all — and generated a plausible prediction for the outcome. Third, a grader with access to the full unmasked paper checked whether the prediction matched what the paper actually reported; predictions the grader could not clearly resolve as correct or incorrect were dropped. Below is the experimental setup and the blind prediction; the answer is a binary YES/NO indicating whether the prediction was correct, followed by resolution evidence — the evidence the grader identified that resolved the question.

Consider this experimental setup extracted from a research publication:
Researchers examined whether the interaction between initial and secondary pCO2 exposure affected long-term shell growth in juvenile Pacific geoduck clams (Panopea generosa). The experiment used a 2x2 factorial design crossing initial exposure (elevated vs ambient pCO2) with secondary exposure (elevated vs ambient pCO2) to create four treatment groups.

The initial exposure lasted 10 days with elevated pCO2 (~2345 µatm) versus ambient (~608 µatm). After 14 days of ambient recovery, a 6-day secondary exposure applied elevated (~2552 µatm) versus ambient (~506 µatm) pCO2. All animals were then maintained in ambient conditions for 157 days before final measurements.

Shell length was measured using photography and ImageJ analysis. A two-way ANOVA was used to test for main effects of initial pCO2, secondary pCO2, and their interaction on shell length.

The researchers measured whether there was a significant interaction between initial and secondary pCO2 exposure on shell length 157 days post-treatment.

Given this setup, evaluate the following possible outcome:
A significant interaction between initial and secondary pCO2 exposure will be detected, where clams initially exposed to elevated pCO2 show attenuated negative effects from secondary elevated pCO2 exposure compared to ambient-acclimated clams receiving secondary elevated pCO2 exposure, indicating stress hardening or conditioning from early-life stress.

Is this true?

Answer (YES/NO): NO